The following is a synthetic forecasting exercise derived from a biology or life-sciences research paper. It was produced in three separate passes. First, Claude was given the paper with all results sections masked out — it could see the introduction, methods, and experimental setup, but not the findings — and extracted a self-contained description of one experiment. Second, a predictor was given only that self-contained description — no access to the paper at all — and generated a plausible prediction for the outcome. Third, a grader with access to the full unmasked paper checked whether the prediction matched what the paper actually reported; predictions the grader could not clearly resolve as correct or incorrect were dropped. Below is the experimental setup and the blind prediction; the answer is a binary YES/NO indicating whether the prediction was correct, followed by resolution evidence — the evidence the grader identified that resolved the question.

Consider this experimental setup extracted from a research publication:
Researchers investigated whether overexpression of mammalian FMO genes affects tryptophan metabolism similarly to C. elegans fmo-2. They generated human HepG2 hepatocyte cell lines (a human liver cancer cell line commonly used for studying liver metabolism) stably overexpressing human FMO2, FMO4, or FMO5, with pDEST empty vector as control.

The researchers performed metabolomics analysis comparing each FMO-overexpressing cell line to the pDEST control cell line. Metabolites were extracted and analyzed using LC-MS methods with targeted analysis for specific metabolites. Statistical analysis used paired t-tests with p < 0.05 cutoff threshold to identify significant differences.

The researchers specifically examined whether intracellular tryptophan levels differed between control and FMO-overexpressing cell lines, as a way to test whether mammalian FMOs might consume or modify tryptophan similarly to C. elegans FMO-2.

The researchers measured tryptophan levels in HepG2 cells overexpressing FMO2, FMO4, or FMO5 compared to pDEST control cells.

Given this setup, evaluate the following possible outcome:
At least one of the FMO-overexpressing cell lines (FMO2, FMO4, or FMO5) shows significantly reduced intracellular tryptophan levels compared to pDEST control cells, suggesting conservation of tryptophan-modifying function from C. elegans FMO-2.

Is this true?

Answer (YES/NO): YES